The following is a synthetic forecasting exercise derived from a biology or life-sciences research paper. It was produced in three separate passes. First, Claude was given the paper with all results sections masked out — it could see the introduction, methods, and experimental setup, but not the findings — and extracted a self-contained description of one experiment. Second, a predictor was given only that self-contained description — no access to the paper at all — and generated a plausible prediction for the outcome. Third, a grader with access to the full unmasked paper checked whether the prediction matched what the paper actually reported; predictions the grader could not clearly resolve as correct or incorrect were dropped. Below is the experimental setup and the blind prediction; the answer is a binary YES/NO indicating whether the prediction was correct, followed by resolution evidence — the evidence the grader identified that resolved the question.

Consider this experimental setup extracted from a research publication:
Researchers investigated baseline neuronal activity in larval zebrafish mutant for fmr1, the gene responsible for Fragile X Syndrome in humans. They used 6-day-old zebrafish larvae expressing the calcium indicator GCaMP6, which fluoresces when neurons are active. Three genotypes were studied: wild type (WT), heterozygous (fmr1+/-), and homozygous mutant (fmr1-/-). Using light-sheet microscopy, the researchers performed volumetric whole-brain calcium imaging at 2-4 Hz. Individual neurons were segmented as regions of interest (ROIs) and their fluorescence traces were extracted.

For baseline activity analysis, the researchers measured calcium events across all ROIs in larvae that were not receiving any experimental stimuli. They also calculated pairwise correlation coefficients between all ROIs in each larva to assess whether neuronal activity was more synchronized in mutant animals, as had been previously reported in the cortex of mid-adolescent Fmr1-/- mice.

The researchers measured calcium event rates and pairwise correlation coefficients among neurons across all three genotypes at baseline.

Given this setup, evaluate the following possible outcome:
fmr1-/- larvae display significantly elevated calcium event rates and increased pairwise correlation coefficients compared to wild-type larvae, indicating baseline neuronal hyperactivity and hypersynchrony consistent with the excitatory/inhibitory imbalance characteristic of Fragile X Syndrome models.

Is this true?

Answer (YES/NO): NO